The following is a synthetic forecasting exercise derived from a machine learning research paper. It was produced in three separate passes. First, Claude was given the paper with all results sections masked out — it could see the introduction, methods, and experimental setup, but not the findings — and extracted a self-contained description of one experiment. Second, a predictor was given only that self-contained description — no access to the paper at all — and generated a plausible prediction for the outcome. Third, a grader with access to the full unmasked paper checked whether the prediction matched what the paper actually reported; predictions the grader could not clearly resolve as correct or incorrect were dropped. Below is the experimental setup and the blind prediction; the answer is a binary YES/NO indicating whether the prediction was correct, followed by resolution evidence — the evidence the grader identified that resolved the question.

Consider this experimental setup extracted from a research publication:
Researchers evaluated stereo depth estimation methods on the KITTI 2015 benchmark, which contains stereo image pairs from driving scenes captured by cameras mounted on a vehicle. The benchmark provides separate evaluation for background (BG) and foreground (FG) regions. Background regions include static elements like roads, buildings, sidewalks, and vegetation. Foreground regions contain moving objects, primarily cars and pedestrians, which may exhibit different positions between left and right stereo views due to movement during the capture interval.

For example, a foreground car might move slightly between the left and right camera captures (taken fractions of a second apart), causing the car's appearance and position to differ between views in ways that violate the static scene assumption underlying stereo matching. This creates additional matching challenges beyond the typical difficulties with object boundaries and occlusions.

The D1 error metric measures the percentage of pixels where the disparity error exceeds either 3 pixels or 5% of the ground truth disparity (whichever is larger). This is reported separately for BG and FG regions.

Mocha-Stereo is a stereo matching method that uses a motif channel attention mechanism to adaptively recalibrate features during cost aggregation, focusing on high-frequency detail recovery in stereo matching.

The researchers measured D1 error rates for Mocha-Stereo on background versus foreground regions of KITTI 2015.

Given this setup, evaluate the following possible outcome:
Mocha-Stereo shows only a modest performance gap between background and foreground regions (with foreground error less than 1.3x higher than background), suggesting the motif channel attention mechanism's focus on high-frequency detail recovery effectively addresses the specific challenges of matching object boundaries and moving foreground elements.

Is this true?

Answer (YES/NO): NO